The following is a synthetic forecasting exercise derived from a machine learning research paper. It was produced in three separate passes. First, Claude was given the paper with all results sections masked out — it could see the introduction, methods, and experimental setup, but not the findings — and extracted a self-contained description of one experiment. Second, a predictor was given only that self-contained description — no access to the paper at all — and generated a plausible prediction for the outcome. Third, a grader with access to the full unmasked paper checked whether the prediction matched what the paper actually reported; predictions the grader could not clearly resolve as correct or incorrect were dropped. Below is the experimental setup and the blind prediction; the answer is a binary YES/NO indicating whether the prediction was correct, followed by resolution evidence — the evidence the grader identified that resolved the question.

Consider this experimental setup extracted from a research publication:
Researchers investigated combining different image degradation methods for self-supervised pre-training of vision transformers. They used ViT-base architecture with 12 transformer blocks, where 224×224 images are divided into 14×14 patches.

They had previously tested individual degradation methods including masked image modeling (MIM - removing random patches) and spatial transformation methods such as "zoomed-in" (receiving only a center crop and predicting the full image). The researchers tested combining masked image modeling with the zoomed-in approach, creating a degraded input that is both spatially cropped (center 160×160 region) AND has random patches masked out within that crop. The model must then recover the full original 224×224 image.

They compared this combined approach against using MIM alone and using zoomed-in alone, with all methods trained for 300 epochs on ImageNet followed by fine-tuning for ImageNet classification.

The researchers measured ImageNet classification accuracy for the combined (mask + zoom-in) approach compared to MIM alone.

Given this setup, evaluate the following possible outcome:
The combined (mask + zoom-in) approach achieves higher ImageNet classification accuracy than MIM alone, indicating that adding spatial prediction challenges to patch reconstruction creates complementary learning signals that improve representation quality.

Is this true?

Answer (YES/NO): YES